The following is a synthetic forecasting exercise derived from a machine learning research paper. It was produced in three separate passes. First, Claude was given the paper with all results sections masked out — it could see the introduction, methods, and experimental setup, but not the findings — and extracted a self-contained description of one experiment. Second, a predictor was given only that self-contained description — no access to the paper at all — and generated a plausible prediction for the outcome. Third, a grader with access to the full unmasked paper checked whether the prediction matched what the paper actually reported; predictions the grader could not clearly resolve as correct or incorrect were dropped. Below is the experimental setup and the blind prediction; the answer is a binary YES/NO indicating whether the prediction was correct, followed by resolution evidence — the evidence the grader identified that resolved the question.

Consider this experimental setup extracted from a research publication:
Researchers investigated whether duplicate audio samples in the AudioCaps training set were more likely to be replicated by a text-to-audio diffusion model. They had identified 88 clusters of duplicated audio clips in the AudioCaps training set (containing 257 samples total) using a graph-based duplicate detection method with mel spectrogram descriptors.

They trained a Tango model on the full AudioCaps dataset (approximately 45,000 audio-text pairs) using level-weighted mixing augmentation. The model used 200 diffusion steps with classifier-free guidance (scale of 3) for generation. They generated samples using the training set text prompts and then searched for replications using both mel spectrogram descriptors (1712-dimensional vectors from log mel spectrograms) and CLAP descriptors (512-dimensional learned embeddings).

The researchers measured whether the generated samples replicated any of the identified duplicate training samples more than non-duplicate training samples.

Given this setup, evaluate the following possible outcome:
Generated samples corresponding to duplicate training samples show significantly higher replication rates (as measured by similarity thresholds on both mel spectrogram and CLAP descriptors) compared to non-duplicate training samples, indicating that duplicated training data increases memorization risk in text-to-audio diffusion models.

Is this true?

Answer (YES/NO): NO